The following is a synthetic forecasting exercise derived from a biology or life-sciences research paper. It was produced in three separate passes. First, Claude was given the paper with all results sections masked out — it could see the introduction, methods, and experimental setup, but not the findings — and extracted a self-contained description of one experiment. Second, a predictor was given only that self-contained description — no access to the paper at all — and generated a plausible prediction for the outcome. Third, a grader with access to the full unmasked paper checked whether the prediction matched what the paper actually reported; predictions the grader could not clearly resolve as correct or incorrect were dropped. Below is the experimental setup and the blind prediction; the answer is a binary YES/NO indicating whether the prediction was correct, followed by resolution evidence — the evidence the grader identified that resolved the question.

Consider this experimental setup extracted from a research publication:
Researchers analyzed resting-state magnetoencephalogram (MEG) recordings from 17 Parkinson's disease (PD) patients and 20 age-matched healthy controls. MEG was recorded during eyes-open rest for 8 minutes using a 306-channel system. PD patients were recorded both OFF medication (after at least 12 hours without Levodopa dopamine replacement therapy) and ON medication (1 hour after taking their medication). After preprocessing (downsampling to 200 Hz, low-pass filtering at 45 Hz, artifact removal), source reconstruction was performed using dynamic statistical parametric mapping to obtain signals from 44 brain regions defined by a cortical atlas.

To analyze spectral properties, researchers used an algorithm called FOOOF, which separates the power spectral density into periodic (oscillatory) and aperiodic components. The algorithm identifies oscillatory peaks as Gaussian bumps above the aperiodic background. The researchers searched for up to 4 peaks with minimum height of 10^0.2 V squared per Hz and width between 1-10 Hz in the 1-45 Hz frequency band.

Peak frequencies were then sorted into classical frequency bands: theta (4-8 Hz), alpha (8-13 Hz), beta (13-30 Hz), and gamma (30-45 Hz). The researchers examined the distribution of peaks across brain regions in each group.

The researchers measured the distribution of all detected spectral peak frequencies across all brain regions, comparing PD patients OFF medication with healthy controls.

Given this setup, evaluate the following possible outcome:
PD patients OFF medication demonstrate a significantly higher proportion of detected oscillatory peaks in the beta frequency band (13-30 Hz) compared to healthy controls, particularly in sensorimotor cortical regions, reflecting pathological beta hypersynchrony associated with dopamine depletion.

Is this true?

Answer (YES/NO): NO